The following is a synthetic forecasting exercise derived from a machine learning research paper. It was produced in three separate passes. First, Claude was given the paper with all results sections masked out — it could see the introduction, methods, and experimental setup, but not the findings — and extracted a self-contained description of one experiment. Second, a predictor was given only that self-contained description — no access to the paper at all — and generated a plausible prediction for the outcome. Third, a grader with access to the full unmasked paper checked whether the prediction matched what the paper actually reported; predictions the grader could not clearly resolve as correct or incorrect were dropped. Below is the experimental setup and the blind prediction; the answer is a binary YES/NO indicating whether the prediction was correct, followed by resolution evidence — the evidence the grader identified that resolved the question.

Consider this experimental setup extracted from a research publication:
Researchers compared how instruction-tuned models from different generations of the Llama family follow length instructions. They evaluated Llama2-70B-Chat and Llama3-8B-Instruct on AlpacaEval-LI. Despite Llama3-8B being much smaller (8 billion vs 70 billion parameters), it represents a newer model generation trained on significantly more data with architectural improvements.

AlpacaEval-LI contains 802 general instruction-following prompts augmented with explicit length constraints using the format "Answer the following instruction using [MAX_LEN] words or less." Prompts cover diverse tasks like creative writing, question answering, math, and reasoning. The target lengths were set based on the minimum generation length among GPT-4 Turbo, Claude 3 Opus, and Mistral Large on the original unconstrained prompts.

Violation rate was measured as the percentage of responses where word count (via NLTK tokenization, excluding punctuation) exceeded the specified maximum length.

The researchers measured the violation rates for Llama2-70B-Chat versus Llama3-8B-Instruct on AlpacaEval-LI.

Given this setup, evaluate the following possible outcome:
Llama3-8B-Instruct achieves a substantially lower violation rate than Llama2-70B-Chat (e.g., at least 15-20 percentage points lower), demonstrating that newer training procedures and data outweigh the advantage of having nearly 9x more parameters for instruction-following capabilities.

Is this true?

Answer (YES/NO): YES